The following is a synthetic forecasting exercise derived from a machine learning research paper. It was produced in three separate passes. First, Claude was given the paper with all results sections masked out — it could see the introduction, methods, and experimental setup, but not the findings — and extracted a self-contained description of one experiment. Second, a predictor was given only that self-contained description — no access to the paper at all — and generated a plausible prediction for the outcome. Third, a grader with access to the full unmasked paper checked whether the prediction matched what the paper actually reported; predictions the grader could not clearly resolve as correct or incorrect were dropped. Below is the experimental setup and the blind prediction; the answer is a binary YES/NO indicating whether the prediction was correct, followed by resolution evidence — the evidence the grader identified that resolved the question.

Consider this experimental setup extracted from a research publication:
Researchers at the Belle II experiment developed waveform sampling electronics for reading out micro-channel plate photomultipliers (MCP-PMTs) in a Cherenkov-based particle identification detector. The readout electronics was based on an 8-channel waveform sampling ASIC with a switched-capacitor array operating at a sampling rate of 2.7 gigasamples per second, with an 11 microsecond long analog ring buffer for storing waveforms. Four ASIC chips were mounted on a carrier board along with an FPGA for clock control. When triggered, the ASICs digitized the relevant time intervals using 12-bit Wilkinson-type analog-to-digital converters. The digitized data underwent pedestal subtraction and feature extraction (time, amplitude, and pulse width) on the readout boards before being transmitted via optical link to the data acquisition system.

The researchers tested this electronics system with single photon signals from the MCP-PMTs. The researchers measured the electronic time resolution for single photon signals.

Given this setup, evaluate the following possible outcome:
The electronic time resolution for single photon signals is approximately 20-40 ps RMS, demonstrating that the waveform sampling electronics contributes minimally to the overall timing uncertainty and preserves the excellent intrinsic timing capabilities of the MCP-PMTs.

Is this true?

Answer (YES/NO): NO